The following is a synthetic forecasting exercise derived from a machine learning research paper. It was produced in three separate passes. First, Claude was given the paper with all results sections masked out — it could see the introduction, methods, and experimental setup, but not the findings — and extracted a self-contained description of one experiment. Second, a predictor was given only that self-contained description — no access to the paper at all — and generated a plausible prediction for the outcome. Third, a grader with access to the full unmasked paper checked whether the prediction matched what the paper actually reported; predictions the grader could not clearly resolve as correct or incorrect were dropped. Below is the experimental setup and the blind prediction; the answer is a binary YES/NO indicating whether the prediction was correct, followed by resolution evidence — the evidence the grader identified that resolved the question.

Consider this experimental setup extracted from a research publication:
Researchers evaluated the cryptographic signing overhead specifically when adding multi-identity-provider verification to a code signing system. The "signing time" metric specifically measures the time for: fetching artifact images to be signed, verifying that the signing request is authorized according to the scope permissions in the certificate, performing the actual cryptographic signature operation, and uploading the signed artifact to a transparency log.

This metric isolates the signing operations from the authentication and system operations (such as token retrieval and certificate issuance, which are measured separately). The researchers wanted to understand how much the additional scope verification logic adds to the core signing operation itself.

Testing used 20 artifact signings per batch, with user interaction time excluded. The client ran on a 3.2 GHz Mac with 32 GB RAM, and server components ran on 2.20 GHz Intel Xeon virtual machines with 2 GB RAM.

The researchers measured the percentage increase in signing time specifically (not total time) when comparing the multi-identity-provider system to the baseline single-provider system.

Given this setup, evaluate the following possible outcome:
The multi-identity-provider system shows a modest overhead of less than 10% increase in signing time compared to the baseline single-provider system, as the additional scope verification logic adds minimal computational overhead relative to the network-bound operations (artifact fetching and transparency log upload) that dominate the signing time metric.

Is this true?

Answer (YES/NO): YES